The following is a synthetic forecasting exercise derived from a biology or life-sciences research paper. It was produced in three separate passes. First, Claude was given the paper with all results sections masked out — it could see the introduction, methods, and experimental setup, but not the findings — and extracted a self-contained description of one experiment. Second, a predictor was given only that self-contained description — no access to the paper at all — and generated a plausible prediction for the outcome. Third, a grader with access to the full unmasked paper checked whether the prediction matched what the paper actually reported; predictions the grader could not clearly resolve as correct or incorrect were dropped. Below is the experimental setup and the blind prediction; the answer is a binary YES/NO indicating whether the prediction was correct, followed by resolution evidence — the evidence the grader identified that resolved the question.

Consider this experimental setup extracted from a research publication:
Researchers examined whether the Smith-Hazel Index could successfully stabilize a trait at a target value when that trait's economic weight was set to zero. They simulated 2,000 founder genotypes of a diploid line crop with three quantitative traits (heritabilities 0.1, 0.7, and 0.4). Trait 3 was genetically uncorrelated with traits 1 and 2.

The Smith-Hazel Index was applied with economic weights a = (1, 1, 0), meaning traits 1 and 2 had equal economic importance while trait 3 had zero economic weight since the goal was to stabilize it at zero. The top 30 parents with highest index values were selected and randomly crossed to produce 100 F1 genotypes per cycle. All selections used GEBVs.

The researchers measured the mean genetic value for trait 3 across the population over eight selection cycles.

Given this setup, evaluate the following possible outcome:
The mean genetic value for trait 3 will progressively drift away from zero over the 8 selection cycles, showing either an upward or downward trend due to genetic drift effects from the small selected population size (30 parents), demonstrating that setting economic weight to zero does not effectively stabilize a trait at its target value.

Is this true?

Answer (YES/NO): NO